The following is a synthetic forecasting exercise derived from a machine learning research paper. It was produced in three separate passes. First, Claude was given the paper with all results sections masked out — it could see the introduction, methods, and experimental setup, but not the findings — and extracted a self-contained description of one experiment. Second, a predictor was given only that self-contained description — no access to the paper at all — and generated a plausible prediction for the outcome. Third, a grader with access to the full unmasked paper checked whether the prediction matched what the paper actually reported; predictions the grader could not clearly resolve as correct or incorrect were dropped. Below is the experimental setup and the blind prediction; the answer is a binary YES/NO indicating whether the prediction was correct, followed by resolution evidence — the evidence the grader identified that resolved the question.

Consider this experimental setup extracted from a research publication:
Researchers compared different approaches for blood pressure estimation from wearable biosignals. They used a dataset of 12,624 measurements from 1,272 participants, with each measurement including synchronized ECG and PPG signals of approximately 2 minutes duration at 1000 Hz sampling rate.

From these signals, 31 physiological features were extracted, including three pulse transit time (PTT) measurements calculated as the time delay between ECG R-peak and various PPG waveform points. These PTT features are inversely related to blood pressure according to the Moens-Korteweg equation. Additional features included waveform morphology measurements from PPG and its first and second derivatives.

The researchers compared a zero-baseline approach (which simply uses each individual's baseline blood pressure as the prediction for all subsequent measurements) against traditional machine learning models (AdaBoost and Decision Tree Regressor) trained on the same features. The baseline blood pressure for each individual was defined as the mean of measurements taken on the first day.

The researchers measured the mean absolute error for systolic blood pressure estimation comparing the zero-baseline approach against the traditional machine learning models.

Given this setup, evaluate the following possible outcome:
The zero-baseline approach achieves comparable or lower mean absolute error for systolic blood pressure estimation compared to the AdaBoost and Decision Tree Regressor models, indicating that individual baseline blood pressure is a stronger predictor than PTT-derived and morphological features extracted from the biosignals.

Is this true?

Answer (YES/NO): NO